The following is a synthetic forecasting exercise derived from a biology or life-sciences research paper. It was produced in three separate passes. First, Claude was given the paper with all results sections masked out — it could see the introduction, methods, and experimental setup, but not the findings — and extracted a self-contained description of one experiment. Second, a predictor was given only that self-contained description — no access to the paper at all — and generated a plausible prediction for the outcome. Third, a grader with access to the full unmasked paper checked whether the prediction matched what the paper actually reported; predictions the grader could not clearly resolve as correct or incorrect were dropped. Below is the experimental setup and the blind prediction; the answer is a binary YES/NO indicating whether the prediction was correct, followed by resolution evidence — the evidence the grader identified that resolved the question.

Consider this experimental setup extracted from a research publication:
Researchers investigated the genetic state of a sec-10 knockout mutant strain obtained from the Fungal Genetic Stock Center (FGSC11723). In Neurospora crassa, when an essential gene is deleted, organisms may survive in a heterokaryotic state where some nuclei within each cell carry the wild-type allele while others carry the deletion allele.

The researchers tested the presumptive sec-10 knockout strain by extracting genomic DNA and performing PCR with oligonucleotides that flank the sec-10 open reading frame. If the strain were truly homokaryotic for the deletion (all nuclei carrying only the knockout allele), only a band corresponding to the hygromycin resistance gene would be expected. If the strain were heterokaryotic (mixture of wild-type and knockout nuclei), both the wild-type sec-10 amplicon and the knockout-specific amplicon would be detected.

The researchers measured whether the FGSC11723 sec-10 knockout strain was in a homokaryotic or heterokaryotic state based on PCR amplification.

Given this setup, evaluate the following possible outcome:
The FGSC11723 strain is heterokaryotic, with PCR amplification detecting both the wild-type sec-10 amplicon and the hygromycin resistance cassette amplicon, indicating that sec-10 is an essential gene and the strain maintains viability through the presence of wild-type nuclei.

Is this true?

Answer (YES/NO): NO